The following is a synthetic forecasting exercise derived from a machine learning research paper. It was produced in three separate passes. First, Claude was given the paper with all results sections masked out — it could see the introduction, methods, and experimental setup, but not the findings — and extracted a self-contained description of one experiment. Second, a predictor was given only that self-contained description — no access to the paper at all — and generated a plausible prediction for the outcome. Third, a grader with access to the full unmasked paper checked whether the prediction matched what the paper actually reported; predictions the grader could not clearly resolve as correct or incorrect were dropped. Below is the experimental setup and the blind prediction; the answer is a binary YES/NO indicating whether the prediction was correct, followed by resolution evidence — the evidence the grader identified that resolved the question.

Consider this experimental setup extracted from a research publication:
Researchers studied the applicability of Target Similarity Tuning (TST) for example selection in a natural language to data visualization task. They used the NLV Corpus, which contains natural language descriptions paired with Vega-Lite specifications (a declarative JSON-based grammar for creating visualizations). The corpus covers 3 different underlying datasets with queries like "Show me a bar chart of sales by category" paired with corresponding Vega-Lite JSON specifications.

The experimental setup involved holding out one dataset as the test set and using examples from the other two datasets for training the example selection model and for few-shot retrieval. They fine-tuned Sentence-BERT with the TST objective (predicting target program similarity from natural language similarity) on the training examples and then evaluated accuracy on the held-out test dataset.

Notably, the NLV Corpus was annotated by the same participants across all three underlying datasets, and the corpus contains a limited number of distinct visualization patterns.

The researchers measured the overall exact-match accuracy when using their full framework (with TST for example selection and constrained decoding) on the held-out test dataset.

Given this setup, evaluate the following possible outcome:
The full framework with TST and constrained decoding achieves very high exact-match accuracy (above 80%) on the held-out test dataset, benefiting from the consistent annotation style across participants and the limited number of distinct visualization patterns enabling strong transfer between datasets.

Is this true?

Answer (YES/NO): YES